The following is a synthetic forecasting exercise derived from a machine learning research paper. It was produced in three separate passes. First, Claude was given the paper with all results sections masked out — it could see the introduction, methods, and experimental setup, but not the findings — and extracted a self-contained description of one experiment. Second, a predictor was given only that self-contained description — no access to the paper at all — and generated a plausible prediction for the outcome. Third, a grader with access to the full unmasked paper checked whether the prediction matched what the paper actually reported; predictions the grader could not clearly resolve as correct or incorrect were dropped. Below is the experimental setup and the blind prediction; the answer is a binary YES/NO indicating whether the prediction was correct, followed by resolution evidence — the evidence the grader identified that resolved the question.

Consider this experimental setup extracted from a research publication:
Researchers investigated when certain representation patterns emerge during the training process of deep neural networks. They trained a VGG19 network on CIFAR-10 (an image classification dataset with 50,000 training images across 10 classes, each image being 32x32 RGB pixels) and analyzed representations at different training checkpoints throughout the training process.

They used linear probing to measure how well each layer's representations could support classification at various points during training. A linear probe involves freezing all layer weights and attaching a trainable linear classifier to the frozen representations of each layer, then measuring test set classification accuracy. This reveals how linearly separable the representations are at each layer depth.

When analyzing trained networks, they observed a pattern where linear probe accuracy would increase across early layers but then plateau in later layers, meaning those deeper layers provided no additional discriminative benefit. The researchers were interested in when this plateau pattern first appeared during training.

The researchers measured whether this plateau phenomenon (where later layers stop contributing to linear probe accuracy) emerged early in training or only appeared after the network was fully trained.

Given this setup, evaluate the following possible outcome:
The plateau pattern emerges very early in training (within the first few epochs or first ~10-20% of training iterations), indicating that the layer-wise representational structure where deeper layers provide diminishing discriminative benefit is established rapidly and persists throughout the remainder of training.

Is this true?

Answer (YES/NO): YES